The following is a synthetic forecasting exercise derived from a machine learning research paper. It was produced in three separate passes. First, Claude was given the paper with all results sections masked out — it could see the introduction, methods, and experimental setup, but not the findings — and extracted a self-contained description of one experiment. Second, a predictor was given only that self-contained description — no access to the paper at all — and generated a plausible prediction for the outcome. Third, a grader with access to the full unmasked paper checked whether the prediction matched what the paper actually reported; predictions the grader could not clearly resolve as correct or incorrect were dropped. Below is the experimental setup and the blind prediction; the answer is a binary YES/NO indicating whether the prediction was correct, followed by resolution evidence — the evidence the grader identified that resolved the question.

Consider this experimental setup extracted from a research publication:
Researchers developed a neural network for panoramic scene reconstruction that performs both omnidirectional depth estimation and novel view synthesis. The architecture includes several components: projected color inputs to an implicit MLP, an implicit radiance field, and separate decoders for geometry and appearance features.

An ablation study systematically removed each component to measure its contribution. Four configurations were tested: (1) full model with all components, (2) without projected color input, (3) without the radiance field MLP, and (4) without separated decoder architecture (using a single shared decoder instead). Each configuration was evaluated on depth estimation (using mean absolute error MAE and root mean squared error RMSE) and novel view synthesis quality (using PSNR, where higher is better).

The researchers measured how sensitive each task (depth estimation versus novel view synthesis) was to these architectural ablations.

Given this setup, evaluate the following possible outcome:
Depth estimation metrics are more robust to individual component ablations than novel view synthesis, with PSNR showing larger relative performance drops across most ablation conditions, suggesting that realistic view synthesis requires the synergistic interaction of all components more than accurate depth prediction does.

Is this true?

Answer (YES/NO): NO